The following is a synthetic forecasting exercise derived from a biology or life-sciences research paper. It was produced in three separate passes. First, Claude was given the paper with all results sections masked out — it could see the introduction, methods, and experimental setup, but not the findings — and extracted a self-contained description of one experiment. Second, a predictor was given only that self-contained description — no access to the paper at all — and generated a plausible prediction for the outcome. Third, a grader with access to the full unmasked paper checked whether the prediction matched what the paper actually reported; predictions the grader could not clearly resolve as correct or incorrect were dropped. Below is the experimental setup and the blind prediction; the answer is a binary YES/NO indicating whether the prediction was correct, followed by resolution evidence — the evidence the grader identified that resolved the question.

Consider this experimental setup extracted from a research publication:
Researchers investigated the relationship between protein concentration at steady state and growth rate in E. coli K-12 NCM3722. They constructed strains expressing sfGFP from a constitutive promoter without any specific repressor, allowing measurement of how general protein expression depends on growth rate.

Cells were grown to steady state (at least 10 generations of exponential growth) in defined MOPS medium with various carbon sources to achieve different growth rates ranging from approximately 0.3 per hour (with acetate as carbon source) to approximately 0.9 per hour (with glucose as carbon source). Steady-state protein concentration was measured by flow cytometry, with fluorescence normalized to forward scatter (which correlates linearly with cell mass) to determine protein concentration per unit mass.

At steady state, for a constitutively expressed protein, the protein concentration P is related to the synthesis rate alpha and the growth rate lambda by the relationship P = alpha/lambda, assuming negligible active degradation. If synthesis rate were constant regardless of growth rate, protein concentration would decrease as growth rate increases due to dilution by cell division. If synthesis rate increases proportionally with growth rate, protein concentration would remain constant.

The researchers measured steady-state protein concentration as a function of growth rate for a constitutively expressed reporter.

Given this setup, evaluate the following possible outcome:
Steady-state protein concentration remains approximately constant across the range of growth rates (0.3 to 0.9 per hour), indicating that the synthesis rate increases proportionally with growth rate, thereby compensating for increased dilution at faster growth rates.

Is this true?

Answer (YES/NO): NO